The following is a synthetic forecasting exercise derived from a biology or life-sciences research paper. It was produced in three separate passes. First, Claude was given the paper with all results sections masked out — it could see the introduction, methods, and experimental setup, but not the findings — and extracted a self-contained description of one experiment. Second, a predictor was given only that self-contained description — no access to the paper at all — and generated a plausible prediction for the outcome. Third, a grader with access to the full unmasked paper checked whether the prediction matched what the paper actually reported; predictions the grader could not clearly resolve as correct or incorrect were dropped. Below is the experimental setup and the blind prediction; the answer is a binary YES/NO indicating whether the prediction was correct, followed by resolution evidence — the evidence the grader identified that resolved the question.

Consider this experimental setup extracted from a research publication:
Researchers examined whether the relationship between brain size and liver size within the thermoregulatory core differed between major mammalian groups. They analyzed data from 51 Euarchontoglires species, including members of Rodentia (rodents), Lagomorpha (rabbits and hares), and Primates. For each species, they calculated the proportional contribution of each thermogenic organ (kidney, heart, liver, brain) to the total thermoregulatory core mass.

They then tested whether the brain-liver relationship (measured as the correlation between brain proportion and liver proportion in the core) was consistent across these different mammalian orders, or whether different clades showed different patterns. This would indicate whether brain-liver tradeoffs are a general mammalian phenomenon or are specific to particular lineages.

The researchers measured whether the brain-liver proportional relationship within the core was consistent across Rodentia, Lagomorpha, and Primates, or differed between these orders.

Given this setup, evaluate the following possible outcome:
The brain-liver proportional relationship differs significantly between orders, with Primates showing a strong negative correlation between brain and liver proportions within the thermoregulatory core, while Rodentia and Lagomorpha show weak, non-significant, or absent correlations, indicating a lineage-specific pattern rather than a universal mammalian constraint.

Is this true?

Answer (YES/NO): NO